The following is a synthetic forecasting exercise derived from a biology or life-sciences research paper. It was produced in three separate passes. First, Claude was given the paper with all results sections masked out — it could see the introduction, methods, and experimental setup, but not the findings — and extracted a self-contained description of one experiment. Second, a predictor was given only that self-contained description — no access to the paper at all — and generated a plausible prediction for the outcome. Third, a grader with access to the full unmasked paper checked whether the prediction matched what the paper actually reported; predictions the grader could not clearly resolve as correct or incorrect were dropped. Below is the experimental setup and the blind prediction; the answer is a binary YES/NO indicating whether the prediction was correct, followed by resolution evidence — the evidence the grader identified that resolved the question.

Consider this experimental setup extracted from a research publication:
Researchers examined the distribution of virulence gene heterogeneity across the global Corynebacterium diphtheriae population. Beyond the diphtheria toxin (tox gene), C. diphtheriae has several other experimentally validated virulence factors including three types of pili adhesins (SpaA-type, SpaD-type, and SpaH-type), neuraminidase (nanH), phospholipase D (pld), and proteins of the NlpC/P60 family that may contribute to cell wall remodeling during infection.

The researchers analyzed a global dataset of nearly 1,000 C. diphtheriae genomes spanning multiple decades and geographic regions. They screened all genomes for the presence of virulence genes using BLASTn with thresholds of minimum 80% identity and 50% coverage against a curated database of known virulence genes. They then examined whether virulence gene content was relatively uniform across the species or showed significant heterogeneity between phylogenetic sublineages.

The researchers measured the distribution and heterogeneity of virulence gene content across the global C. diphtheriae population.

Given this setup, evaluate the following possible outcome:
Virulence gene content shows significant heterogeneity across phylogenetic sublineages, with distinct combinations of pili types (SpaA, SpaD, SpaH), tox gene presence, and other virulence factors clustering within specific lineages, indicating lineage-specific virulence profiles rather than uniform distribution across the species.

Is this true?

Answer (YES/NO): YES